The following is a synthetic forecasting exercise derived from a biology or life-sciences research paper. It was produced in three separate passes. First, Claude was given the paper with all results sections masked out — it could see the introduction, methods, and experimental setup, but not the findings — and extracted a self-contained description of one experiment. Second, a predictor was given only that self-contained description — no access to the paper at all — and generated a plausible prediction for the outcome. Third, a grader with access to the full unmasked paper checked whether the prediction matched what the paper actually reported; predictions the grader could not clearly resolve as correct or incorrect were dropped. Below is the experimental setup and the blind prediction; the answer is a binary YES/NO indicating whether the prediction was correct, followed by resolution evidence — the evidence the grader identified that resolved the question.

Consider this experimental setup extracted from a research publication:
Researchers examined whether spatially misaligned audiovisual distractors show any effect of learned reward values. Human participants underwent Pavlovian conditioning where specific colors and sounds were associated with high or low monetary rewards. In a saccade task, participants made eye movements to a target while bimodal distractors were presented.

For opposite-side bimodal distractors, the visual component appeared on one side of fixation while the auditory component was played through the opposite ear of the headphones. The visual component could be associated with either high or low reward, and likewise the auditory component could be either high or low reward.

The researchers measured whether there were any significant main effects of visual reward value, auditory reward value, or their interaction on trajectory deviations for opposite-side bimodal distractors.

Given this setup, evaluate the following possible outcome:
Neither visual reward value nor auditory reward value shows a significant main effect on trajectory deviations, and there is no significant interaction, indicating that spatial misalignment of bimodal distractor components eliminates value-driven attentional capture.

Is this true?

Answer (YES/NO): YES